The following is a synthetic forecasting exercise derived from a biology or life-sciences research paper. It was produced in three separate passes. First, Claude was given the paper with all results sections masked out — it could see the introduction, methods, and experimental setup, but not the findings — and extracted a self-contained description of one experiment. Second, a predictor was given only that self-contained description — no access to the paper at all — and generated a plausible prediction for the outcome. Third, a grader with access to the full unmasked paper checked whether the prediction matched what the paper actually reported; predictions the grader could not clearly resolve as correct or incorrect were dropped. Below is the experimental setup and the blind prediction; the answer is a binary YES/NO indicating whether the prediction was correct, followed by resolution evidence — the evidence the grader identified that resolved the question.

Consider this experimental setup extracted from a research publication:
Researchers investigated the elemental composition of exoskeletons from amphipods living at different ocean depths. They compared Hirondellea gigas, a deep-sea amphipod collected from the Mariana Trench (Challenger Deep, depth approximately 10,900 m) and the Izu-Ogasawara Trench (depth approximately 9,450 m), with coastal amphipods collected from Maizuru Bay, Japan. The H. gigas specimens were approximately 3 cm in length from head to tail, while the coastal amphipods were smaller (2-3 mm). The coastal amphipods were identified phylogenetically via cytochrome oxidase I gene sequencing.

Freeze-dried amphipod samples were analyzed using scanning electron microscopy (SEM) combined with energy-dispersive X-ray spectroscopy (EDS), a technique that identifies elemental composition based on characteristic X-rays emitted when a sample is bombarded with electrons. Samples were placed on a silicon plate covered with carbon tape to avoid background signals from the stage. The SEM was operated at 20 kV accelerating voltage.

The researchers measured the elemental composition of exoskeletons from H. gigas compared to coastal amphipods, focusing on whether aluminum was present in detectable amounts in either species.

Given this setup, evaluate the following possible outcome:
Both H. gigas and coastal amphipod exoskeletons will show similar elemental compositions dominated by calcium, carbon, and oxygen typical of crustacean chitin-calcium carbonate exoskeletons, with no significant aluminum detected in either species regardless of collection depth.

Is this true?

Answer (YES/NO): NO